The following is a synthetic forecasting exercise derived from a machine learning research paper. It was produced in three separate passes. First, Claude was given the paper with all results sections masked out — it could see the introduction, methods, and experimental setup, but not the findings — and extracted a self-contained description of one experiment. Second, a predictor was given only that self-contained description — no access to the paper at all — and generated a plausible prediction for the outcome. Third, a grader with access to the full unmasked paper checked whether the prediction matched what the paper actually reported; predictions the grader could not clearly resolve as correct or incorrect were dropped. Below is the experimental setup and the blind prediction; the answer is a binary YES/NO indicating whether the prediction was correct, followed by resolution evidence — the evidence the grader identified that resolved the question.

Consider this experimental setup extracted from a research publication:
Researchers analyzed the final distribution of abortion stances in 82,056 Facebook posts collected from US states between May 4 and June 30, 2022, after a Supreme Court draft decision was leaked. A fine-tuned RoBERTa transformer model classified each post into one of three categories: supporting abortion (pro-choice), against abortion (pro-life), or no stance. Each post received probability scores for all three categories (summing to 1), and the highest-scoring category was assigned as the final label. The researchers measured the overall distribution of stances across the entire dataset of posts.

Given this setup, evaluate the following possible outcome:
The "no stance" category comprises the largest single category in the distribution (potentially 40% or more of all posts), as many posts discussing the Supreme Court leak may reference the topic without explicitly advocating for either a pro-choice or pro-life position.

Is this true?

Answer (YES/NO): YES